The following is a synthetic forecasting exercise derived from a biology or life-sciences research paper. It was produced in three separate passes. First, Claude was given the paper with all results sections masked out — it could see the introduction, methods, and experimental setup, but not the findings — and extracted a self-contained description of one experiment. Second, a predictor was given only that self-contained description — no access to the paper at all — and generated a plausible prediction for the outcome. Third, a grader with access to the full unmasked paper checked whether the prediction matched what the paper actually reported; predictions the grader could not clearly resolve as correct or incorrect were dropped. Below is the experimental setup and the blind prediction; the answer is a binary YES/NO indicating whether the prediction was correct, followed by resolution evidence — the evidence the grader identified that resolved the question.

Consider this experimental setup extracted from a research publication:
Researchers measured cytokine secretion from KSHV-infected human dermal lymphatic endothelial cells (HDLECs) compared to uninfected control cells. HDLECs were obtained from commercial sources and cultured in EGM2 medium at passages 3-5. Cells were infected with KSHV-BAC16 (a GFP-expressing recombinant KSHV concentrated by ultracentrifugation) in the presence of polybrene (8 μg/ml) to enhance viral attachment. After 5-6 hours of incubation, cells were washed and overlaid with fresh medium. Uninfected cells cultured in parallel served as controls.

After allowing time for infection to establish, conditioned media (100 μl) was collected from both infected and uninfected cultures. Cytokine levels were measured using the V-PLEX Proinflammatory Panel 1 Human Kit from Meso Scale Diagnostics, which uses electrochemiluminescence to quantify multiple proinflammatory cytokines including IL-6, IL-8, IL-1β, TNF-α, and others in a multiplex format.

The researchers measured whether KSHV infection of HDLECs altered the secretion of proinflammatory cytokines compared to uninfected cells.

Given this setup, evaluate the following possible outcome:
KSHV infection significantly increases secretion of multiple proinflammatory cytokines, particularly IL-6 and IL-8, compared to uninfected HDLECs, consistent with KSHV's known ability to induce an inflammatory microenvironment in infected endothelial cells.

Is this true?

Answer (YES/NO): NO